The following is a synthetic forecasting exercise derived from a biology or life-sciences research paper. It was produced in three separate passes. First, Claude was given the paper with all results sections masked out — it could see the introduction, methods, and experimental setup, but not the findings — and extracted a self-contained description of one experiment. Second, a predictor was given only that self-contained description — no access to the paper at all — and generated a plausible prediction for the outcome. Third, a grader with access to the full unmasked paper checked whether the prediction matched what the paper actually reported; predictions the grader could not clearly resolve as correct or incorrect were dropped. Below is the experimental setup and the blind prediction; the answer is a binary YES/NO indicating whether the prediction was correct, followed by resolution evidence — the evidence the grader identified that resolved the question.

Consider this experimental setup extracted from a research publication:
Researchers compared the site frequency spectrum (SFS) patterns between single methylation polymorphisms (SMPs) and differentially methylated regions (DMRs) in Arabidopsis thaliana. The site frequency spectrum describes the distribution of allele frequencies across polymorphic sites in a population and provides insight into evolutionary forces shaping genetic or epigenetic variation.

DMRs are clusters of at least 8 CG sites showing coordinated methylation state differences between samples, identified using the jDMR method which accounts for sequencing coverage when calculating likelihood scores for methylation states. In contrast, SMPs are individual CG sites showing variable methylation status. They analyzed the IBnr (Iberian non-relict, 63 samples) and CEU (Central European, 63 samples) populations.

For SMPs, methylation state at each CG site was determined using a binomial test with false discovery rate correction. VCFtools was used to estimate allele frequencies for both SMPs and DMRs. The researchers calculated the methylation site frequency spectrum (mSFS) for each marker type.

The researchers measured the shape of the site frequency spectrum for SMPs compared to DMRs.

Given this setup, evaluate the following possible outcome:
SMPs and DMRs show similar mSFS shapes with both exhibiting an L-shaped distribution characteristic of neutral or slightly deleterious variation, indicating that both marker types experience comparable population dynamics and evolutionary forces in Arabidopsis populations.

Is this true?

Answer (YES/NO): NO